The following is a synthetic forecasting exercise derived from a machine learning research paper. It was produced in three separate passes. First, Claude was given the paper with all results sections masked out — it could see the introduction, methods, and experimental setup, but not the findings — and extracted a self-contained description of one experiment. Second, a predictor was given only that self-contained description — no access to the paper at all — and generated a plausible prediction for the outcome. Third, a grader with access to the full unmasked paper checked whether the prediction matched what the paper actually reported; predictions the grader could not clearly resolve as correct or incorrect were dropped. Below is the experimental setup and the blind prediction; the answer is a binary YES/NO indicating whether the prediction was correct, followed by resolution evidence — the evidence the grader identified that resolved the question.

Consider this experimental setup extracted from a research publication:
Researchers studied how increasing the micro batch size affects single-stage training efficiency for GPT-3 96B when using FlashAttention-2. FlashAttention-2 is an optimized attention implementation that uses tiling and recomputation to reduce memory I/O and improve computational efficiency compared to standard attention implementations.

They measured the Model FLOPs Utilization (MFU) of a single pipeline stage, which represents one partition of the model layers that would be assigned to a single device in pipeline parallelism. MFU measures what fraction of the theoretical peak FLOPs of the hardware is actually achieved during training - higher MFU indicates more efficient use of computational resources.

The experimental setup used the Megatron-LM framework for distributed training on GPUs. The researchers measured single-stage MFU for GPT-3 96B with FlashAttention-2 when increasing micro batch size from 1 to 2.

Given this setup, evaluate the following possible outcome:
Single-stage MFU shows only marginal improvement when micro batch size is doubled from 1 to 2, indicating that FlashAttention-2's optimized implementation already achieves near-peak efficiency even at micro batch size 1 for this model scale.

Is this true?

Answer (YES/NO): YES